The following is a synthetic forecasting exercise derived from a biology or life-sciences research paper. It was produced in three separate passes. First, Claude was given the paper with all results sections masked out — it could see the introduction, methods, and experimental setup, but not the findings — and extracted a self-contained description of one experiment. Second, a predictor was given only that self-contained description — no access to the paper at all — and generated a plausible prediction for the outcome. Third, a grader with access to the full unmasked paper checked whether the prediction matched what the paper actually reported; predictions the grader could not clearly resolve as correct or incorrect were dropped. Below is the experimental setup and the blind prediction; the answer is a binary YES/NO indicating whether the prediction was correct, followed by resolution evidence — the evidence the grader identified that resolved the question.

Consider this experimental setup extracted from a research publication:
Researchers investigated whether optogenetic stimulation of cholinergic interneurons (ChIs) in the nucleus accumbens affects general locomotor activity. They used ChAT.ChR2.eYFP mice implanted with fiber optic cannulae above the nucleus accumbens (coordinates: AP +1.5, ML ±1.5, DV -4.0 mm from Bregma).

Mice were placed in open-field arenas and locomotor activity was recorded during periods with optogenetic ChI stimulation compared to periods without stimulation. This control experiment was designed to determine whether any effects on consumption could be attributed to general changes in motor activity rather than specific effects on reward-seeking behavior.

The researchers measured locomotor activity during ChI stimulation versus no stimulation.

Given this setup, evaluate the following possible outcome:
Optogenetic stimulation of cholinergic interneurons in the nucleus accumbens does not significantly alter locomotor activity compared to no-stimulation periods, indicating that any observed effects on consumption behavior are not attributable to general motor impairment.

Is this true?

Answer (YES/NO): YES